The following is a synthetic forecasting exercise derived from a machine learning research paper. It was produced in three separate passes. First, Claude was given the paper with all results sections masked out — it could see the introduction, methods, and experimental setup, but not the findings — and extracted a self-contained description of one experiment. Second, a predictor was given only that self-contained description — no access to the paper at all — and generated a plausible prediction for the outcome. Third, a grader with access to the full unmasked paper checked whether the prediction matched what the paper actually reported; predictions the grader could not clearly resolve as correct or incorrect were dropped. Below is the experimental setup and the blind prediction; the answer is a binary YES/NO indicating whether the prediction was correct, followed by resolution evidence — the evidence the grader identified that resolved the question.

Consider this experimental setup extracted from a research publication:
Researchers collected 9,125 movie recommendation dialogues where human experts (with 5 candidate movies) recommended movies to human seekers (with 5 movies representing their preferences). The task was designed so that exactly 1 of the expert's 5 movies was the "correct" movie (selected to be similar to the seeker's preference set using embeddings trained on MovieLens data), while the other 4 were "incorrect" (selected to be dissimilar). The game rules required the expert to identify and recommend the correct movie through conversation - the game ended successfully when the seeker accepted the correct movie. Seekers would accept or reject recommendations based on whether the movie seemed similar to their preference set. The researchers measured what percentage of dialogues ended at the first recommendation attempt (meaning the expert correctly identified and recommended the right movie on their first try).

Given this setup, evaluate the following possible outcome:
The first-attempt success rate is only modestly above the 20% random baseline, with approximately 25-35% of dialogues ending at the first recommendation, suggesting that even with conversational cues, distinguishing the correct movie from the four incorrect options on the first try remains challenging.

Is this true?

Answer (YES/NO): NO